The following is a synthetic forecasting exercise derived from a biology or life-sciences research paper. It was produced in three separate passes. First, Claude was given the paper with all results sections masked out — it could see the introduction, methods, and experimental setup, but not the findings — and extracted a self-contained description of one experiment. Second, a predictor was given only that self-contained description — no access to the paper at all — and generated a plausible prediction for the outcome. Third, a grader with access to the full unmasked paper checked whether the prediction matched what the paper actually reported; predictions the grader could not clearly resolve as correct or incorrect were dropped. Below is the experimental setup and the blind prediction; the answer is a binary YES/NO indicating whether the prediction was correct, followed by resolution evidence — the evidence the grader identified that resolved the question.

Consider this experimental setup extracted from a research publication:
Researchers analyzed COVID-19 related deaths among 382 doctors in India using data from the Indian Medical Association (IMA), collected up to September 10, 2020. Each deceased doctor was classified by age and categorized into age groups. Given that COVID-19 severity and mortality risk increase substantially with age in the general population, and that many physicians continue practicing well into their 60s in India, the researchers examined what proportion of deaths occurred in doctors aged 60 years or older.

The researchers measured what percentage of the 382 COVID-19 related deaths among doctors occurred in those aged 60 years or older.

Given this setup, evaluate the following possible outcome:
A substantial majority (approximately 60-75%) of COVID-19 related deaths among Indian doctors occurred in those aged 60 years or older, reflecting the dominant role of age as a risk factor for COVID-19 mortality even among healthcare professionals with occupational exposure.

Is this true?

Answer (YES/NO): YES